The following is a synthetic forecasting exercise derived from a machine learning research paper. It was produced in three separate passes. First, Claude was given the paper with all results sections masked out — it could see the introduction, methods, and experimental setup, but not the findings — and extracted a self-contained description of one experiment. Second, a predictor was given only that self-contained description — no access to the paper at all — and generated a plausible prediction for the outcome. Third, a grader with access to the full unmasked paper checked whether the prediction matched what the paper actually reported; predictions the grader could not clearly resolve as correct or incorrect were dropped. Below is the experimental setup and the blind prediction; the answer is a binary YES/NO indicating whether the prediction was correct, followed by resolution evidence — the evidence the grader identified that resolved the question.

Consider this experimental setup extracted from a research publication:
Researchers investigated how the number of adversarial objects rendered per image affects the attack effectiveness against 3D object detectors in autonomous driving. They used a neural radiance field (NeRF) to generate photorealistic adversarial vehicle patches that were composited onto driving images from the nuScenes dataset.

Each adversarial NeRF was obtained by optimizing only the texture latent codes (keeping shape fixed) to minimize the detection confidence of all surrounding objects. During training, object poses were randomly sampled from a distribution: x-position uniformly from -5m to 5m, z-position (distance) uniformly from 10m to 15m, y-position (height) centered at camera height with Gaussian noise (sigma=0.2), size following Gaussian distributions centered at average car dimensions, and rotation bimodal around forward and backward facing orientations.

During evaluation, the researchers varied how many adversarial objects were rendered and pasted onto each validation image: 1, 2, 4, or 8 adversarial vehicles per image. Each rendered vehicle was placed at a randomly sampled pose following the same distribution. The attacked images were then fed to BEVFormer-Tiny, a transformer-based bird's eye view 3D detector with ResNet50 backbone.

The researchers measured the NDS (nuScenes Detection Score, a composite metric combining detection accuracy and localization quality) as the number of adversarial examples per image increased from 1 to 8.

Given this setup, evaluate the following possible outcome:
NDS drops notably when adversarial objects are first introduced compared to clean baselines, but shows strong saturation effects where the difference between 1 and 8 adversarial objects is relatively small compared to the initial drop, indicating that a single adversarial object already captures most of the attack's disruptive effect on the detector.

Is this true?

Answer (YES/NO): NO